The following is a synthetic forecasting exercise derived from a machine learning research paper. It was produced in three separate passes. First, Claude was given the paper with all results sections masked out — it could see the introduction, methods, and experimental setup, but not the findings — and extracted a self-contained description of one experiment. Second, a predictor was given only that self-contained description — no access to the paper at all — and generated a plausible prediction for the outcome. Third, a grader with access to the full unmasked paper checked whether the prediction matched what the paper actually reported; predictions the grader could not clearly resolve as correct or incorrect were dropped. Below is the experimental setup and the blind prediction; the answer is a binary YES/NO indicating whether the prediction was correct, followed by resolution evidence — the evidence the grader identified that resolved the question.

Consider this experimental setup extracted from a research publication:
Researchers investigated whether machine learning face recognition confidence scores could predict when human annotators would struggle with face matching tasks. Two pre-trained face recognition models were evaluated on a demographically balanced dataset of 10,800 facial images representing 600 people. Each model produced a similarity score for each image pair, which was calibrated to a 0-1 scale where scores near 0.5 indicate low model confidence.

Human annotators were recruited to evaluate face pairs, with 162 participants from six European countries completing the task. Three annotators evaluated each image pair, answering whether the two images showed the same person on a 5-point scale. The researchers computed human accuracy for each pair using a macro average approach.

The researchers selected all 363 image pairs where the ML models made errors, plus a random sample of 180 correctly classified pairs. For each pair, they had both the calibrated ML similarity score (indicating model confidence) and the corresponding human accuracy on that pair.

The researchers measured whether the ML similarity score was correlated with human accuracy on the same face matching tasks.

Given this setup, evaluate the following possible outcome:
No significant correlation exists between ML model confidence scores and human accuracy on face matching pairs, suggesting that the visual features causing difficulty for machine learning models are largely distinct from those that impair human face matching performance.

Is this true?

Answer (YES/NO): NO